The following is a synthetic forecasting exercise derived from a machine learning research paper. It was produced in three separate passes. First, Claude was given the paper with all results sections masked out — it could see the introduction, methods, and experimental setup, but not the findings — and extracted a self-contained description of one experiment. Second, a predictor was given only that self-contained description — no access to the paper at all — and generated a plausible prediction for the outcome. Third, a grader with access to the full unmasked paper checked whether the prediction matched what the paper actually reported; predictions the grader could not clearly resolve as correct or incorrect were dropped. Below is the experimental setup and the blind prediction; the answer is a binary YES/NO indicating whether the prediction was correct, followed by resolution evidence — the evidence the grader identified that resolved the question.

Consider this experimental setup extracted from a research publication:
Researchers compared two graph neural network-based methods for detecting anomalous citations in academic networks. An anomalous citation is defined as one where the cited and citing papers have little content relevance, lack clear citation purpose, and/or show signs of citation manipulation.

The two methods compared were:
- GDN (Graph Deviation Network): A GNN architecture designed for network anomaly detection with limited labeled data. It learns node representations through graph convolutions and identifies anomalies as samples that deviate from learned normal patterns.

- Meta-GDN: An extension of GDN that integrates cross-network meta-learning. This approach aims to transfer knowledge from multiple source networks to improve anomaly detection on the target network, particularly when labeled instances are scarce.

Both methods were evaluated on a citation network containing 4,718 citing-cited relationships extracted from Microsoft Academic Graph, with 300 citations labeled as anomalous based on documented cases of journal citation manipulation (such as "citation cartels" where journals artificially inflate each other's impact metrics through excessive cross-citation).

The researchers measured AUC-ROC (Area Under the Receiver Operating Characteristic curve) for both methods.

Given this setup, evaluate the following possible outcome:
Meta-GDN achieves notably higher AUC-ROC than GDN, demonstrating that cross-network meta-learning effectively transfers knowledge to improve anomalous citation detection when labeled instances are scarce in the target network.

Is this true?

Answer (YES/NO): NO